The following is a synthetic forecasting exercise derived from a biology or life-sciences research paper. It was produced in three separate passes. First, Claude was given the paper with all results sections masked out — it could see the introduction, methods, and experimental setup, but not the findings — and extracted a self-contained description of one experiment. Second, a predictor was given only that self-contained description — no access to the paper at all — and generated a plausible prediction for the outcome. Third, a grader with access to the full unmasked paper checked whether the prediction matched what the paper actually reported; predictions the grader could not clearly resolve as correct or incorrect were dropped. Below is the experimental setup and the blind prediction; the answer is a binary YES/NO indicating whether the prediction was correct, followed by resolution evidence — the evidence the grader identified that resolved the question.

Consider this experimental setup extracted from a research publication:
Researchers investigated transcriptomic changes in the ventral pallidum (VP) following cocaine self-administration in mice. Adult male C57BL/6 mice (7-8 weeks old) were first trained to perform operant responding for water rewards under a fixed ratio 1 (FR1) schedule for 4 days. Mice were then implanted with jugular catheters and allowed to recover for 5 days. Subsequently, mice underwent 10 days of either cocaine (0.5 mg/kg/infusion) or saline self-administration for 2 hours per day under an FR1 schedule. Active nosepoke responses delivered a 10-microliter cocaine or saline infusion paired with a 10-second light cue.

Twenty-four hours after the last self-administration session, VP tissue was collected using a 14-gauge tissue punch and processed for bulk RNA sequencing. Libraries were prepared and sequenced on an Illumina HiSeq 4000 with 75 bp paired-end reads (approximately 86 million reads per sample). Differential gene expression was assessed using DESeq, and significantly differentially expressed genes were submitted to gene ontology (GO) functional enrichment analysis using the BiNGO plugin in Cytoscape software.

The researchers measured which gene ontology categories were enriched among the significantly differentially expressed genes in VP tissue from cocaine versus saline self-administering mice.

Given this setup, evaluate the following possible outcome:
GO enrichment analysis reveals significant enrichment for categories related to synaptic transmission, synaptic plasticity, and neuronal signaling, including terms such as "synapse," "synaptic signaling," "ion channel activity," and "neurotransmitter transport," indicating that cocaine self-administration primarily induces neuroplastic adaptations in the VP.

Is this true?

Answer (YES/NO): NO